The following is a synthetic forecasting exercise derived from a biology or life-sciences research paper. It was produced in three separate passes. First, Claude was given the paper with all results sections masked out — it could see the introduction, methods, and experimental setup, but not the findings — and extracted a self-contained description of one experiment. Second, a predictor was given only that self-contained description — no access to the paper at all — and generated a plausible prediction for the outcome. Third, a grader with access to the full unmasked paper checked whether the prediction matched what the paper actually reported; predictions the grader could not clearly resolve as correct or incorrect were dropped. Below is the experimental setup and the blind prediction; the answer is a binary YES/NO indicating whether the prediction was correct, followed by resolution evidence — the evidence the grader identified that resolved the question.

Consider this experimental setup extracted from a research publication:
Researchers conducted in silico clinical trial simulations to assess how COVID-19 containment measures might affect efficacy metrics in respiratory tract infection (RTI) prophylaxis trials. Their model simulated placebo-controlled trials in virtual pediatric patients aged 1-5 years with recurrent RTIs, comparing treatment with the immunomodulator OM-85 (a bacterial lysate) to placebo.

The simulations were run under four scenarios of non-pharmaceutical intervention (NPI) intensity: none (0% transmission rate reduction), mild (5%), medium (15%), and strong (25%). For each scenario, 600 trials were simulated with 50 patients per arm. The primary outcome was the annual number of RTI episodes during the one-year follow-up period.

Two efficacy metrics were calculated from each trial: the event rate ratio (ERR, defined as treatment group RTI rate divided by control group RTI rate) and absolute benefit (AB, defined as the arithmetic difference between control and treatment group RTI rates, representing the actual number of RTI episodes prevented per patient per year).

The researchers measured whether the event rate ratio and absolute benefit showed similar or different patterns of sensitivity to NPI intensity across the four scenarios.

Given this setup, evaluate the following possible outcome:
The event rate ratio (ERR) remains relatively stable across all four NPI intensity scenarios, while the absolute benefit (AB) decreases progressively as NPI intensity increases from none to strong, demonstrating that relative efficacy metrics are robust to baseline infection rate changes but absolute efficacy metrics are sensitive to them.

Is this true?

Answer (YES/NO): YES